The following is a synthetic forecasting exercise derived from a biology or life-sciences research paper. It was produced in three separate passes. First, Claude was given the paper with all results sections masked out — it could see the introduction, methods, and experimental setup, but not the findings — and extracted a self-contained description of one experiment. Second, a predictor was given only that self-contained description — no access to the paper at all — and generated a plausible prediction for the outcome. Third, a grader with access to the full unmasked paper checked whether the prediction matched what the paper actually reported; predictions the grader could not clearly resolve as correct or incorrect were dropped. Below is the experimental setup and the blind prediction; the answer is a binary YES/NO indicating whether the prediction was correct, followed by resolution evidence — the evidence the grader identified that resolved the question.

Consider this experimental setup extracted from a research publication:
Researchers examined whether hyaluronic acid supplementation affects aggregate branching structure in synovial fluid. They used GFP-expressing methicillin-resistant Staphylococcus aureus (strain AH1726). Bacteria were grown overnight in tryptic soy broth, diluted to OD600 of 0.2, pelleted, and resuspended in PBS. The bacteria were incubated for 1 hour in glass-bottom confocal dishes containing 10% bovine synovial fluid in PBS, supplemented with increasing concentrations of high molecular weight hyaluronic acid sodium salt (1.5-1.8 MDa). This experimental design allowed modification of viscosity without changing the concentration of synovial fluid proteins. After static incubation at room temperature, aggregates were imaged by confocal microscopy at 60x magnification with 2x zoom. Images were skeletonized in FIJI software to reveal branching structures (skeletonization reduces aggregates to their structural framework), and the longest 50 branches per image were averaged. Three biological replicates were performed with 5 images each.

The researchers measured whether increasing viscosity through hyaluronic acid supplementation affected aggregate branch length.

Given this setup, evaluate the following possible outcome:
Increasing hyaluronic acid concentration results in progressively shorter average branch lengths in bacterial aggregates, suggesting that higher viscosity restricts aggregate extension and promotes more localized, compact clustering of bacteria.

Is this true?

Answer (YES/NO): YES